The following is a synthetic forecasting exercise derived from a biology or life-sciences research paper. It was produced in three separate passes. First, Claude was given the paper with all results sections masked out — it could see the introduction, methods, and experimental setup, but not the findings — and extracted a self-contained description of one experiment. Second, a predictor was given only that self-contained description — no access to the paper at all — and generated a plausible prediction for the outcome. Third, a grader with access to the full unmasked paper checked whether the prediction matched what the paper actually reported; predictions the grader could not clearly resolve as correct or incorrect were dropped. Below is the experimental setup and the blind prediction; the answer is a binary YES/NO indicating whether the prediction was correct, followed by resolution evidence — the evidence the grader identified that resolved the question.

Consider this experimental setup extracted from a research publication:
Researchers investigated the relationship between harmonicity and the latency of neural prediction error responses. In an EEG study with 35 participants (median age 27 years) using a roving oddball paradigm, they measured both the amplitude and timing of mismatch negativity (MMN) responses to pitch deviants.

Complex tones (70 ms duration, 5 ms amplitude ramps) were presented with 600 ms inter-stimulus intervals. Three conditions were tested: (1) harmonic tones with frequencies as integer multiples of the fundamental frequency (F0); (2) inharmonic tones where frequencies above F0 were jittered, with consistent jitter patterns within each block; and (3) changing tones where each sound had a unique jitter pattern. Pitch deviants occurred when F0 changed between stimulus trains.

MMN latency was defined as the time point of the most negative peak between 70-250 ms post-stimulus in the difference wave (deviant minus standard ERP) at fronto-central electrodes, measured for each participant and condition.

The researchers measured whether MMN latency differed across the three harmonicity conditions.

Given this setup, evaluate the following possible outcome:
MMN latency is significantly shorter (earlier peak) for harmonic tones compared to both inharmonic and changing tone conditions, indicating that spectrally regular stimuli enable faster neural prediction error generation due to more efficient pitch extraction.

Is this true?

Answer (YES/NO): NO